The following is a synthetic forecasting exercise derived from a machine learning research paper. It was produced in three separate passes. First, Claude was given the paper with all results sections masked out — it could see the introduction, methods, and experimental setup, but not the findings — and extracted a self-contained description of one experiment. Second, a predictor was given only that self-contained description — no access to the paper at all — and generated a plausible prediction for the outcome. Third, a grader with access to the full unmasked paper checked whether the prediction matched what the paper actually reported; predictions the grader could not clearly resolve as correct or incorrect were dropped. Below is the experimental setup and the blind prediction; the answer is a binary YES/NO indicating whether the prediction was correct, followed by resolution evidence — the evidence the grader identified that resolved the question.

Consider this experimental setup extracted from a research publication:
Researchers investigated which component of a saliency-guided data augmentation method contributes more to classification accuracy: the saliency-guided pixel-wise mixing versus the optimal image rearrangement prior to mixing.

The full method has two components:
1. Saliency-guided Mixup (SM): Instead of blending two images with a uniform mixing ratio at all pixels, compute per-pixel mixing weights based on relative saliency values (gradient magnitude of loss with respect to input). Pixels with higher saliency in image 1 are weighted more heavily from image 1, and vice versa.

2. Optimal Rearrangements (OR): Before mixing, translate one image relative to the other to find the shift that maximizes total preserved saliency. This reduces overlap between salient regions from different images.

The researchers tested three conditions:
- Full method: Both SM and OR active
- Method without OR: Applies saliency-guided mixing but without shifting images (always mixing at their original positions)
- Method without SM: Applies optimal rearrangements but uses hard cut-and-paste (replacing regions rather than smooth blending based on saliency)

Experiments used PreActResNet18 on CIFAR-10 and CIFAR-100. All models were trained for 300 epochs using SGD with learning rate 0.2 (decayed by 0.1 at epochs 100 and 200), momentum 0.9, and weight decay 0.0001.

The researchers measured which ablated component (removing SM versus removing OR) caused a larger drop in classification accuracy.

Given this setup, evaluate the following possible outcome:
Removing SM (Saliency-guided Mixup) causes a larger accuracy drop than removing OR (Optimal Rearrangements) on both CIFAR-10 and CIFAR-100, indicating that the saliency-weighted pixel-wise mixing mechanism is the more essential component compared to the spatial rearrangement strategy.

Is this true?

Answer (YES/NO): NO